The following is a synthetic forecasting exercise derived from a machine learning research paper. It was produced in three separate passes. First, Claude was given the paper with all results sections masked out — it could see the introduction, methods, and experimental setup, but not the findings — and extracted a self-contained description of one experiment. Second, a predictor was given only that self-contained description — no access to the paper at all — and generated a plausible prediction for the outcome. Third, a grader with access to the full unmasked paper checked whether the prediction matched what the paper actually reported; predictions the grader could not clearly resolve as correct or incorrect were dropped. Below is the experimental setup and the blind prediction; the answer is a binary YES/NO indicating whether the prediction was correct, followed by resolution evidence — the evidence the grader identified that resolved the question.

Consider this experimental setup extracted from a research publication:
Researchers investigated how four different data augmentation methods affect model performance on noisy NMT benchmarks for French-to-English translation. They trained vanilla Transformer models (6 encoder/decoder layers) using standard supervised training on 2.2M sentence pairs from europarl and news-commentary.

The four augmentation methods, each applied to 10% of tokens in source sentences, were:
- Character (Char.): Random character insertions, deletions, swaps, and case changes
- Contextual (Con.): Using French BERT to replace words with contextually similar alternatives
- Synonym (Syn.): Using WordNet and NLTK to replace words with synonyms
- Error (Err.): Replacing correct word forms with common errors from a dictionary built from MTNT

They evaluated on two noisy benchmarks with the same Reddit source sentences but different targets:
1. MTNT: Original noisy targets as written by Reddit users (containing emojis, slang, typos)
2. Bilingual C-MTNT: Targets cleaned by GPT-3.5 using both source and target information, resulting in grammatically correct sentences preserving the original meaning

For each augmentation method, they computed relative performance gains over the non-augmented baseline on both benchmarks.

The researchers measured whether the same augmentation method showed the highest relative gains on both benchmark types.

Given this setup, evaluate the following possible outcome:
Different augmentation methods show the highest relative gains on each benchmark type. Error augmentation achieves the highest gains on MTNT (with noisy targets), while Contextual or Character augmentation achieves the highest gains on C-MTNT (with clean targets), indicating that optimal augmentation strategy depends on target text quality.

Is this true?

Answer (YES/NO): NO